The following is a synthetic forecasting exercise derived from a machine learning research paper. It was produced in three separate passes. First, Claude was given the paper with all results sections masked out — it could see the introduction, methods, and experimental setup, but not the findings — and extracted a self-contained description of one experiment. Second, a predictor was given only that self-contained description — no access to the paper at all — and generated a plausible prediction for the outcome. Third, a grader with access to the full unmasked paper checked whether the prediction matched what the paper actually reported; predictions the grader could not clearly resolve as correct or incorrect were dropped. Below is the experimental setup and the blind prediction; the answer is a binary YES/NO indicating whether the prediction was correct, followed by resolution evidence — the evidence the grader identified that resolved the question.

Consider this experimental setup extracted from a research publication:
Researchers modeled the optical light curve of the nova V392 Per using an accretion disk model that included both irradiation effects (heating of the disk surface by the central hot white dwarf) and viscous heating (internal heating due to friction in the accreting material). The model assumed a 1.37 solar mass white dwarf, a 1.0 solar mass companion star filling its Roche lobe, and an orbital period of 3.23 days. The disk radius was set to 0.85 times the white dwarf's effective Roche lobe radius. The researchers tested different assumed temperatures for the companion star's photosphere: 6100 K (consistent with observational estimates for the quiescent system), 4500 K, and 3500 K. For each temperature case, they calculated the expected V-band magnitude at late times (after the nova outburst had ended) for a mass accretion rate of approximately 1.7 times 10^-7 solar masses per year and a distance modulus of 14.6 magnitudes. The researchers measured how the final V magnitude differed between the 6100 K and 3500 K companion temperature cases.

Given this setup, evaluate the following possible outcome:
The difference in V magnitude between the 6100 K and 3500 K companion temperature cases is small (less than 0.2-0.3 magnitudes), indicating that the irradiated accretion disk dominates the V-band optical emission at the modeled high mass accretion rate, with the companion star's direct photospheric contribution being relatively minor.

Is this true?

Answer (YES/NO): NO